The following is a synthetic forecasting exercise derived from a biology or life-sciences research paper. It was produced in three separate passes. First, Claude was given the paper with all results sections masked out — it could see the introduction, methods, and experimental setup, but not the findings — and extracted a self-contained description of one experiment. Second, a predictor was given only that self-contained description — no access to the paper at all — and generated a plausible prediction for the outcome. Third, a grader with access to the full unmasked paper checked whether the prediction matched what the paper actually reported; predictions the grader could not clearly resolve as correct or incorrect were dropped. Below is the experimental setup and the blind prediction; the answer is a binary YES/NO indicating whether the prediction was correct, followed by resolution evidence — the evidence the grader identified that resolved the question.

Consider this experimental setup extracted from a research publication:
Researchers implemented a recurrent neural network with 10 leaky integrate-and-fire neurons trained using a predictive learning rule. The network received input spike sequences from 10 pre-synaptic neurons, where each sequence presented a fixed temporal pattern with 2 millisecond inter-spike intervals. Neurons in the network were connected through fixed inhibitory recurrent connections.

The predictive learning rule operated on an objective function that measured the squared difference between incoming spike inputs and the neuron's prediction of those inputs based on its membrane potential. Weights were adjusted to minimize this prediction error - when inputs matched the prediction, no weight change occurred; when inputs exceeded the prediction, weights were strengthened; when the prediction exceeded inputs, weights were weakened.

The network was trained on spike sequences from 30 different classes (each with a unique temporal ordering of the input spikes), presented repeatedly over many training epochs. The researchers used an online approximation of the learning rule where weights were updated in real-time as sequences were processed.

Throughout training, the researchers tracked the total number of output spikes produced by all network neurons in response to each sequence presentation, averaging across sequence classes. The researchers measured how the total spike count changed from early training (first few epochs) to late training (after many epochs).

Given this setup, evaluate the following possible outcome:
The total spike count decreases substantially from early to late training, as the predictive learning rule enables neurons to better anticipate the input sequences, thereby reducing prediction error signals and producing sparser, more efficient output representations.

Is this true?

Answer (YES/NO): YES